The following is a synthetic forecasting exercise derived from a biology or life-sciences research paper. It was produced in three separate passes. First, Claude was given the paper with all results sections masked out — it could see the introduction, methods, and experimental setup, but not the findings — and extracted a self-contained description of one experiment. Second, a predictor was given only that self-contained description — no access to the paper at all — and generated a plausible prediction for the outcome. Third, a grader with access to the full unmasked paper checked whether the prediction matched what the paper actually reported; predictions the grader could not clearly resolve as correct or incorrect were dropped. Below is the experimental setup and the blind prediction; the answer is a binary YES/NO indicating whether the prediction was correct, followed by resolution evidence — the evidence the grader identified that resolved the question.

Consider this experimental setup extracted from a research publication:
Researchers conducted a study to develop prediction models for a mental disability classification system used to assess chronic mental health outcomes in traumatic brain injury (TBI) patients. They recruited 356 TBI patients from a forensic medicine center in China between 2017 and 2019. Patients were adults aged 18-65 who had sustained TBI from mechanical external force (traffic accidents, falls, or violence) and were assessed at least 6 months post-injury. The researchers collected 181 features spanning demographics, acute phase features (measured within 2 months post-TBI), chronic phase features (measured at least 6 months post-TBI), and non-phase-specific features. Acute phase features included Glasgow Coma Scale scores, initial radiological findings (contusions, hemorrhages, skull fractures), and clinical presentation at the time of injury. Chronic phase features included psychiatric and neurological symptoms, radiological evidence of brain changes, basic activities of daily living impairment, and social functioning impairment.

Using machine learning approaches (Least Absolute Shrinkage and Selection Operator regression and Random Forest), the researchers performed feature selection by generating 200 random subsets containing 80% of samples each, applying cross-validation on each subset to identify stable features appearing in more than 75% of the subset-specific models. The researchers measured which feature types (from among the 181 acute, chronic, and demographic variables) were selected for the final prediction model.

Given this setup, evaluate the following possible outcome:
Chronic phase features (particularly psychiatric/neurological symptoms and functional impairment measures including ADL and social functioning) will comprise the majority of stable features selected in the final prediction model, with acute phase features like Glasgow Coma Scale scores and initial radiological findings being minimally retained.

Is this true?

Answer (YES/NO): YES